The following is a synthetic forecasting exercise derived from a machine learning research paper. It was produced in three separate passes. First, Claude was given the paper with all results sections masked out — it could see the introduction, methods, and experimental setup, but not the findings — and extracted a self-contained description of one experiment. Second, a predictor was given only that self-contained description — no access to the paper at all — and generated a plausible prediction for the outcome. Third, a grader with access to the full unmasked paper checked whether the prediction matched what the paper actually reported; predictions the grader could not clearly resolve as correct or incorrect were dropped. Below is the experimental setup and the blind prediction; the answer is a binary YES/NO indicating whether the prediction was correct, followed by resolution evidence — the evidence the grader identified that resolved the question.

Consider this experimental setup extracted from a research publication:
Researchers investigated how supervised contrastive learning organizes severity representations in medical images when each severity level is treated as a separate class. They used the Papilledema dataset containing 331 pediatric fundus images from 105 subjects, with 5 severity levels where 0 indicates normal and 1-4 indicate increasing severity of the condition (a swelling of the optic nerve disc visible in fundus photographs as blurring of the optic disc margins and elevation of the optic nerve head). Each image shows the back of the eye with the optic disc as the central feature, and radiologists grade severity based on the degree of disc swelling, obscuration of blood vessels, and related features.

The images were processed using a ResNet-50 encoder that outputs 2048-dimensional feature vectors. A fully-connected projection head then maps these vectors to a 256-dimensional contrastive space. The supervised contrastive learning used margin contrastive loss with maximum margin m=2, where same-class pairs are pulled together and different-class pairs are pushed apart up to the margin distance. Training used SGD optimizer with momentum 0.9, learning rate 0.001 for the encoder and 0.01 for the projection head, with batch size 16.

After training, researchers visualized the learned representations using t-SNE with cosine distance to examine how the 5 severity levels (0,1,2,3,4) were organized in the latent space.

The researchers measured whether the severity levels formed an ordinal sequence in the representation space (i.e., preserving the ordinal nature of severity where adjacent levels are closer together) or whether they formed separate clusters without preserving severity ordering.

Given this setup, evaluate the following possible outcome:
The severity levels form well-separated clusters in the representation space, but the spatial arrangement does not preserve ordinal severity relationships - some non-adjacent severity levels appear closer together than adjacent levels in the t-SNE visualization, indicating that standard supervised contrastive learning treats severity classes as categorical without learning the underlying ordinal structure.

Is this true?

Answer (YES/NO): YES